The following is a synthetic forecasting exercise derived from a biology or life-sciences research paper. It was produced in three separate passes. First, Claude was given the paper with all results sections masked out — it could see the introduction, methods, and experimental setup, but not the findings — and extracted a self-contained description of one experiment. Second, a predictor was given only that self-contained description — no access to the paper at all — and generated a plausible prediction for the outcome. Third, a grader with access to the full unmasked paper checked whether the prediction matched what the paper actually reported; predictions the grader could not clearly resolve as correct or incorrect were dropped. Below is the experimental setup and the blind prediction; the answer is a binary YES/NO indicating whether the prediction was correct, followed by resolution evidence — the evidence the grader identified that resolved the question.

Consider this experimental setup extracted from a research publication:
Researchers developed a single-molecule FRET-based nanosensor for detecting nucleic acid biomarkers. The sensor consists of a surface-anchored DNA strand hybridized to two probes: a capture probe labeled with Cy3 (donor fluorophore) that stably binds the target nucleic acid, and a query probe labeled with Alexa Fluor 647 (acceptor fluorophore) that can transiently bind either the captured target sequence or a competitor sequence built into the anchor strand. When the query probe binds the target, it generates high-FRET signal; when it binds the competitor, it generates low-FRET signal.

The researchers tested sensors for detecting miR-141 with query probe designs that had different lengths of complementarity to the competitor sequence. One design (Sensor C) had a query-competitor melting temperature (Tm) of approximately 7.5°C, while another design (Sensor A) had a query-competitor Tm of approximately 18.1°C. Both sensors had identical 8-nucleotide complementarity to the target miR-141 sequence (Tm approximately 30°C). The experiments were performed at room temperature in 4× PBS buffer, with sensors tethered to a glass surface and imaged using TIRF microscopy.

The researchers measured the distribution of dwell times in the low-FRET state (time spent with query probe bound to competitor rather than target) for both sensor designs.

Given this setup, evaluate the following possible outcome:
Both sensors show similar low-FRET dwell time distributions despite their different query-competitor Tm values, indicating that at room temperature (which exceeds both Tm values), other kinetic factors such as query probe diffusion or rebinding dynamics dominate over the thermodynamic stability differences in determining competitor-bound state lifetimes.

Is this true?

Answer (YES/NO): NO